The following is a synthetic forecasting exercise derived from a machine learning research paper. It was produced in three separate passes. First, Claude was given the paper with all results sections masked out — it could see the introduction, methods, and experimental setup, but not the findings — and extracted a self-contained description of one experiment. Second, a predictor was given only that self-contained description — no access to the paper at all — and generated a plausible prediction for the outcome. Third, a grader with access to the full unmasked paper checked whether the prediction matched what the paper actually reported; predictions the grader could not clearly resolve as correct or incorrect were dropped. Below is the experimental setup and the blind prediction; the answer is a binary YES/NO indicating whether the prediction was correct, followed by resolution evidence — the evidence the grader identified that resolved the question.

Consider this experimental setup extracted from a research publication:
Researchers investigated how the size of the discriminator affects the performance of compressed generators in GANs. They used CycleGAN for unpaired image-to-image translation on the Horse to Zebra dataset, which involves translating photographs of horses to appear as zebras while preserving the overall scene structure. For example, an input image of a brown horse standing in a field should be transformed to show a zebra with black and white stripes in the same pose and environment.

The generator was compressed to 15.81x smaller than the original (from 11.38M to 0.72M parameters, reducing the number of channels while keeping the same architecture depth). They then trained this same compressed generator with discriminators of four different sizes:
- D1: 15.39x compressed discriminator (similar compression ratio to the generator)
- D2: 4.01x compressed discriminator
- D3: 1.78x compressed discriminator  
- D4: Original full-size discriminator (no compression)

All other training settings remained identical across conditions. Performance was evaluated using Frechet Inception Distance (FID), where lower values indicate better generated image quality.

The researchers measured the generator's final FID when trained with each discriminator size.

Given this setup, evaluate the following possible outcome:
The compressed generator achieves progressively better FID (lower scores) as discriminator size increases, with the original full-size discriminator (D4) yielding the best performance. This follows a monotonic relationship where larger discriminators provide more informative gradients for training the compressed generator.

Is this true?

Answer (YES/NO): NO